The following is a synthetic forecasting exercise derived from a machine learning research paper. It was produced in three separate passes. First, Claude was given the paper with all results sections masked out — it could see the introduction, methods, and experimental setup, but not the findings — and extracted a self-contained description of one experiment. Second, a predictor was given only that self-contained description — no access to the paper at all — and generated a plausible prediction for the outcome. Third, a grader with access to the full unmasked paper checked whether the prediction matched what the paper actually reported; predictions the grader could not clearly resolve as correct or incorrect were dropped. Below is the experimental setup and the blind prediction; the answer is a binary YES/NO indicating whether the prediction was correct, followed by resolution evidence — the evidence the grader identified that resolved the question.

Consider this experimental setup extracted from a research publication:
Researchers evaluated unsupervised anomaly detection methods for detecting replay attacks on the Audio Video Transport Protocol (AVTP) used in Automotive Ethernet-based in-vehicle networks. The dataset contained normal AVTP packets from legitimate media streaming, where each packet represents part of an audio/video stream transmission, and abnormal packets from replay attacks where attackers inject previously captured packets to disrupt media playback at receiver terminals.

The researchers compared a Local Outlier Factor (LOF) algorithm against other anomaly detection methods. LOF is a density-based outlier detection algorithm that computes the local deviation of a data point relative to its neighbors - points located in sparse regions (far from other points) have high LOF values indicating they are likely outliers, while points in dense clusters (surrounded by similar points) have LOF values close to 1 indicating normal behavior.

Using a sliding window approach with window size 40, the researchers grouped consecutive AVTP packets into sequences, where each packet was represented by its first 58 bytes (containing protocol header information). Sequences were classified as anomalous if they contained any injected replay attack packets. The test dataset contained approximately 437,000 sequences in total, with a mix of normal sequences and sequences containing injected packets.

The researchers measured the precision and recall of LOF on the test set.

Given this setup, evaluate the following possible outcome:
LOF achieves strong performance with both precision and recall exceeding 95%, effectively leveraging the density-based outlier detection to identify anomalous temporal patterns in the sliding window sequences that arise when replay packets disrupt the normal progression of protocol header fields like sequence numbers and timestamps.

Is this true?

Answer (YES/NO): NO